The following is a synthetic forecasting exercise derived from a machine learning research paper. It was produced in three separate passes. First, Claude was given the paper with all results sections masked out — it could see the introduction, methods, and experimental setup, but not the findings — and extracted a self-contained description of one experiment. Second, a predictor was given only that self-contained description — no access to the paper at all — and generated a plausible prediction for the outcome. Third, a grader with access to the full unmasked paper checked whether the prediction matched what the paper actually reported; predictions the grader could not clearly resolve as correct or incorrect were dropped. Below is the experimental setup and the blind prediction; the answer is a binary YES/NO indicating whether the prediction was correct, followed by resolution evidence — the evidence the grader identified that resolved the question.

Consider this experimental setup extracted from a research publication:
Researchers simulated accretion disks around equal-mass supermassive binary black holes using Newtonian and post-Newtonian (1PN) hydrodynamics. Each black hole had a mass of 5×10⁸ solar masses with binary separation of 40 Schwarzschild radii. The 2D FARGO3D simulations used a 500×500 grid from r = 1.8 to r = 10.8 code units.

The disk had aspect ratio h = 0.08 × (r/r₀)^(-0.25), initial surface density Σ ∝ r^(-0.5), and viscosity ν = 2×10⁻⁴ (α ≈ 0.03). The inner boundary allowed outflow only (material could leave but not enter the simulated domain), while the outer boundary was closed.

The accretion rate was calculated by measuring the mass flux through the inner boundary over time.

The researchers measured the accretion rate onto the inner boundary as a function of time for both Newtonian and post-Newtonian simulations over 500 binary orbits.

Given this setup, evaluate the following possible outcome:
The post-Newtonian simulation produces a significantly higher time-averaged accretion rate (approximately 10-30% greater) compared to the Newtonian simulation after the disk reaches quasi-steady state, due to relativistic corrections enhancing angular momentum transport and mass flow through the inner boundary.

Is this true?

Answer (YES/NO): NO